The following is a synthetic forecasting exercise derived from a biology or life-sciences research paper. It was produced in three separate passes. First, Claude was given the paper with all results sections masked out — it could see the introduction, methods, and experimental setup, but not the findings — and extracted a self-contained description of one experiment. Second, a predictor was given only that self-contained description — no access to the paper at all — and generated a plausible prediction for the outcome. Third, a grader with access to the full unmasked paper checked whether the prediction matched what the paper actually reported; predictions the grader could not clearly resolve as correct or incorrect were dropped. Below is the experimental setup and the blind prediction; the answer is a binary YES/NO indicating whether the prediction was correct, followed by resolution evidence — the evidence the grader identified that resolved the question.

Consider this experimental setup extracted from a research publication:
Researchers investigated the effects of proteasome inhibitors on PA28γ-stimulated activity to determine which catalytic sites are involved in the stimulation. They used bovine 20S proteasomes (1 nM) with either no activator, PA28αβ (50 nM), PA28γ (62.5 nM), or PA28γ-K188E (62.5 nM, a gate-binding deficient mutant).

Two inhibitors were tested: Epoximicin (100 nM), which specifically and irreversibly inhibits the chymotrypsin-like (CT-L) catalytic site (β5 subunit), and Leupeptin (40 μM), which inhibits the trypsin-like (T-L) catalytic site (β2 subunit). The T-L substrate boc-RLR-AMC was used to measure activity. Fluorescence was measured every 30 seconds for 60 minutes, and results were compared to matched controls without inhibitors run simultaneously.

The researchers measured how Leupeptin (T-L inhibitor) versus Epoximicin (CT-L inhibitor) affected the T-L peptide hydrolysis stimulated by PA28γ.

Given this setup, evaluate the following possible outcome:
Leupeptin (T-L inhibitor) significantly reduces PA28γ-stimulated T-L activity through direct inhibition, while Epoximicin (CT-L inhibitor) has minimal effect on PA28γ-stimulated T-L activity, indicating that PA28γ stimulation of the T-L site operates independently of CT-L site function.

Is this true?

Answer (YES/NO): YES